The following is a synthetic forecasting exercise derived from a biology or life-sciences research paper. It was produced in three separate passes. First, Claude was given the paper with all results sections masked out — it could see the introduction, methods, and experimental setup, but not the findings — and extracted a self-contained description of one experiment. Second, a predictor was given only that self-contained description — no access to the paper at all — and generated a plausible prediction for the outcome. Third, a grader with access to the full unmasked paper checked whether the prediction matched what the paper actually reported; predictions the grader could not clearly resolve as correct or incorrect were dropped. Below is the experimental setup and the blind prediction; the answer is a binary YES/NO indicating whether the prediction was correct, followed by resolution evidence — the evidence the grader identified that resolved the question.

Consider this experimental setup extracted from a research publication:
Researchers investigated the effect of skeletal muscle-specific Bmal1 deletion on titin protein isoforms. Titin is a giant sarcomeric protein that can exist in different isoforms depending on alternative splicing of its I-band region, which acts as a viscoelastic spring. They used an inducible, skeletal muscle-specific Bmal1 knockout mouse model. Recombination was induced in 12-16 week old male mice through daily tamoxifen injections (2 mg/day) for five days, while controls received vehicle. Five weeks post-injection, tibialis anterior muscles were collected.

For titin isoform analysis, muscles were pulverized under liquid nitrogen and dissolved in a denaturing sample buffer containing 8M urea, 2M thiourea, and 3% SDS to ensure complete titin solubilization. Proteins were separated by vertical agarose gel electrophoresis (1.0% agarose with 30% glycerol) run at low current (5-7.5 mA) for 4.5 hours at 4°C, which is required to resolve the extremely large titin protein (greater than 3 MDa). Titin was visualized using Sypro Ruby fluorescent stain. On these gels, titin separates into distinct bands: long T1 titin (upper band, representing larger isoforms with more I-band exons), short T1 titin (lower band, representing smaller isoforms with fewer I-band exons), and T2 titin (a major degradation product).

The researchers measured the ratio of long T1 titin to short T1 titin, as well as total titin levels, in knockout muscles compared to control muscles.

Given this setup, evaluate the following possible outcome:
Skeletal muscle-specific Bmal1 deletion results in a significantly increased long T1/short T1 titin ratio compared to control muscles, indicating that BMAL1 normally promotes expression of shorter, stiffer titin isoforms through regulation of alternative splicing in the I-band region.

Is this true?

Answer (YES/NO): YES